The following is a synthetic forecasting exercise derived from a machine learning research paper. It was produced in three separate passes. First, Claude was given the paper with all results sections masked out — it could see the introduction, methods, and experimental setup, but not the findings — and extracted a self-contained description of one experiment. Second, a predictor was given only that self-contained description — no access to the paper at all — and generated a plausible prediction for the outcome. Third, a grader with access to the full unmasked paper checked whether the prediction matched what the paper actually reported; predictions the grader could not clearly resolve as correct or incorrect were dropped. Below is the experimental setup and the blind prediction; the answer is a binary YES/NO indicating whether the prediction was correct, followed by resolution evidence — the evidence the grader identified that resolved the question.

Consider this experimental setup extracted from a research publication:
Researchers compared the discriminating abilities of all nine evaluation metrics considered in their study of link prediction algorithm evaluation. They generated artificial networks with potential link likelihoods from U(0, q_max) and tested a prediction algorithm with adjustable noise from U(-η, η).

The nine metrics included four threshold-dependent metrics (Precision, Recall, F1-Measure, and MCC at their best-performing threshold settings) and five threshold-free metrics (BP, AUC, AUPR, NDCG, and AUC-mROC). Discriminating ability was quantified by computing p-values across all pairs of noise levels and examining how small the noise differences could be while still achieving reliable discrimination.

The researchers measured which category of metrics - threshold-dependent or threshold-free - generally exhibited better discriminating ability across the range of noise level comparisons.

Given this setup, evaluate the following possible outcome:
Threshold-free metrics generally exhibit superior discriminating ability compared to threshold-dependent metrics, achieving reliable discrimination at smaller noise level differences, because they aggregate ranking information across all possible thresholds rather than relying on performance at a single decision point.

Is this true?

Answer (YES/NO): NO